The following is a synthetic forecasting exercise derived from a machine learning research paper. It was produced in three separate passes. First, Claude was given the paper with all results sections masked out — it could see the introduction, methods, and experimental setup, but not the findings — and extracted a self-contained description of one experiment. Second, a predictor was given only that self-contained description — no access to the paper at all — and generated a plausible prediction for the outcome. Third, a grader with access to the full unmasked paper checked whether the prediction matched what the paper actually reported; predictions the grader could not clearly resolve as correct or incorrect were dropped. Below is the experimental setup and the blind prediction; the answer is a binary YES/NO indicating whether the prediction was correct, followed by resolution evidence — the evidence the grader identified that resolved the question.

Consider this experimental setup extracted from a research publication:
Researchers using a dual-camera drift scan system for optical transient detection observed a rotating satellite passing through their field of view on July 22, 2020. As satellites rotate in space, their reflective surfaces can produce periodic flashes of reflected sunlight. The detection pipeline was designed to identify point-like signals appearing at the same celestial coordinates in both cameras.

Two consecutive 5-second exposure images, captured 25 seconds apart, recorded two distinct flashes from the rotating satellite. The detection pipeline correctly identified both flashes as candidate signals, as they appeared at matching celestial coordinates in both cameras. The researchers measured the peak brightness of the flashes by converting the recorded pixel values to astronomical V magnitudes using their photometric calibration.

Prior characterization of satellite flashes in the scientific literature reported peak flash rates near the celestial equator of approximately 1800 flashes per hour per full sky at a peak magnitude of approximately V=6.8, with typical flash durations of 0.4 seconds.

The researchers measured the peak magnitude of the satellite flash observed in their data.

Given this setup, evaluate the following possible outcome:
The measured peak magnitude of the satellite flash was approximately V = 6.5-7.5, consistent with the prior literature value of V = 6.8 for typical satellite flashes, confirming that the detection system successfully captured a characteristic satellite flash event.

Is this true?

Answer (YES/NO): NO